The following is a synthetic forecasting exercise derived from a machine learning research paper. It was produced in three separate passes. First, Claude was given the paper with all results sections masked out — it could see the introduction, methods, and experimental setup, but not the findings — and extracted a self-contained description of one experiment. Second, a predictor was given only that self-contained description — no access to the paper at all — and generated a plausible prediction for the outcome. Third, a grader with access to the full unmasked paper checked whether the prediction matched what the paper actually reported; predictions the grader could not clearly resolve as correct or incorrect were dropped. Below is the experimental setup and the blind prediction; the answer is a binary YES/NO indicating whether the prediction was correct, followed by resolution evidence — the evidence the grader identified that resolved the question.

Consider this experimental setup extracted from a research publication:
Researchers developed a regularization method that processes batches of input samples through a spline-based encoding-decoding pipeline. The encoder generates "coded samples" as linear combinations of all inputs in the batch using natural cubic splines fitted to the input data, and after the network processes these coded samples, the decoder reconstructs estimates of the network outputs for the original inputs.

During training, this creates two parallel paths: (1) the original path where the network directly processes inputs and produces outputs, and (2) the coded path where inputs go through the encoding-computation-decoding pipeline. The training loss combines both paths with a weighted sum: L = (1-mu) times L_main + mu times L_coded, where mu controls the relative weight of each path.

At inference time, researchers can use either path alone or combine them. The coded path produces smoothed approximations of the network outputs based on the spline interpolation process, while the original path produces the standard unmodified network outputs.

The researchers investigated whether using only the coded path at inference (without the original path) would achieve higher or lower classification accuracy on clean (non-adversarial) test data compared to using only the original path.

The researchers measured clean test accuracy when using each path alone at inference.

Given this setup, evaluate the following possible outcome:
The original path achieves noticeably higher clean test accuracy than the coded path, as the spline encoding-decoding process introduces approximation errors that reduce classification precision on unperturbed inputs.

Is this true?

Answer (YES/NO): YES